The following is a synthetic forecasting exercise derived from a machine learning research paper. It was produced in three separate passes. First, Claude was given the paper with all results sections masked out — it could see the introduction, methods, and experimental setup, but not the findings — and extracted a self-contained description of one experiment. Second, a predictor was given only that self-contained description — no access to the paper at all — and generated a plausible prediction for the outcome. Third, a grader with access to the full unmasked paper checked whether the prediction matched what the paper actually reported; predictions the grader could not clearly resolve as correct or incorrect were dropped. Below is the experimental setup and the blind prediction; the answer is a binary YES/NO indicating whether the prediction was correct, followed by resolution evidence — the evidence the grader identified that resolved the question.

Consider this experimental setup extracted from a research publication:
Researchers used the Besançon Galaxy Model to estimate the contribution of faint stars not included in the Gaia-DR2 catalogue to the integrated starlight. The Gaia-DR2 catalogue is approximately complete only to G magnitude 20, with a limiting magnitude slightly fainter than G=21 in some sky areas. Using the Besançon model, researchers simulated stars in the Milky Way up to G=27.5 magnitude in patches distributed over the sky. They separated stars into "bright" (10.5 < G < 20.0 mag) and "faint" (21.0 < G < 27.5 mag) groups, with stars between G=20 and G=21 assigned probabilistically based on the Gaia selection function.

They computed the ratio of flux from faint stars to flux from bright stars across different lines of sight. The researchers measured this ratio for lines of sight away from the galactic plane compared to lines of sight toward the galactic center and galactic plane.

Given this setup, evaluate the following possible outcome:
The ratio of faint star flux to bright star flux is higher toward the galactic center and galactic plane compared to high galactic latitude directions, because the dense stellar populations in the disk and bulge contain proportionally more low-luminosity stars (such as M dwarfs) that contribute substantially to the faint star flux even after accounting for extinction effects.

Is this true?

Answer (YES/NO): NO